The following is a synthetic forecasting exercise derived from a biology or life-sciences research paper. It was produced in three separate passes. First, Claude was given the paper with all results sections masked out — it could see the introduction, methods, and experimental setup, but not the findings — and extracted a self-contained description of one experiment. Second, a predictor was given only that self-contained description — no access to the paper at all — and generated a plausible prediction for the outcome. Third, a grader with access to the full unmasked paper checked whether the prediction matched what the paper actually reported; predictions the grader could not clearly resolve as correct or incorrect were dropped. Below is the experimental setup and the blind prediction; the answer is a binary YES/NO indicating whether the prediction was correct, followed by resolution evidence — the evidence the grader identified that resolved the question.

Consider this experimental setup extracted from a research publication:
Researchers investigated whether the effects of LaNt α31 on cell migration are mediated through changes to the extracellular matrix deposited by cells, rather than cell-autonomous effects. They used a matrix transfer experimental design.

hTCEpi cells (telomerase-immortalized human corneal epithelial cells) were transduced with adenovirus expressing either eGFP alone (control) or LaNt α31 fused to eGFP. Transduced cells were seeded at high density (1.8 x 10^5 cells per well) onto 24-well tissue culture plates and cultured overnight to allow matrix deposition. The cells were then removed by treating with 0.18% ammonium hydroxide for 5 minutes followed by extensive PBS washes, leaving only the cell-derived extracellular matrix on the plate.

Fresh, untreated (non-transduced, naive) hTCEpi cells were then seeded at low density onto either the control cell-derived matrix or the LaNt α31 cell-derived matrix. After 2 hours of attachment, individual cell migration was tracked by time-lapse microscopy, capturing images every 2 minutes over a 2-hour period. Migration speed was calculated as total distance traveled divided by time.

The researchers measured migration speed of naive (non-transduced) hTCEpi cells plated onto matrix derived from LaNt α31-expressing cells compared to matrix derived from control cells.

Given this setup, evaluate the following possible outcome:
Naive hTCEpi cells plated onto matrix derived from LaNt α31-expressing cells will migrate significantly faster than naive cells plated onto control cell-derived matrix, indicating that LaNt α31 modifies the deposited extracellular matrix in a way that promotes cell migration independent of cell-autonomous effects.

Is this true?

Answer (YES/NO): NO